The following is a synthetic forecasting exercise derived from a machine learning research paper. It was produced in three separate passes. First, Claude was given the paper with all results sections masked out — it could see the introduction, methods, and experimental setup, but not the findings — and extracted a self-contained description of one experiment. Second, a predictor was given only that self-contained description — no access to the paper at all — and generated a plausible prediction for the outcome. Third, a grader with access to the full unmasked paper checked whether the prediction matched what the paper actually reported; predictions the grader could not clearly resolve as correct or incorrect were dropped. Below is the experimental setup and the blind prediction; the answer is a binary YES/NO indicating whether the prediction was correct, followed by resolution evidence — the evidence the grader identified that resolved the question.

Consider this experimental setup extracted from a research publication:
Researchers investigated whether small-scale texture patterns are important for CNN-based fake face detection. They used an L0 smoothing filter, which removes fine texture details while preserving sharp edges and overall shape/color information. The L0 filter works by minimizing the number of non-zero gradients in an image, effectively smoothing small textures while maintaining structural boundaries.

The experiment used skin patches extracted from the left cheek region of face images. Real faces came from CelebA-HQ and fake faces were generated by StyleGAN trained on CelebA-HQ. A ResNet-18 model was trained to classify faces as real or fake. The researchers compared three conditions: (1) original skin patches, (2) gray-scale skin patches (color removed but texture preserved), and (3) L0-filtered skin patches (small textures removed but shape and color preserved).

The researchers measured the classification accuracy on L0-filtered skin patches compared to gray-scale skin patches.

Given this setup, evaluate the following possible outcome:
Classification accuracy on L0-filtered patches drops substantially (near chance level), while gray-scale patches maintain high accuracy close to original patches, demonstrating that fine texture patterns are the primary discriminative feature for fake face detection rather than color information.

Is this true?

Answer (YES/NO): NO